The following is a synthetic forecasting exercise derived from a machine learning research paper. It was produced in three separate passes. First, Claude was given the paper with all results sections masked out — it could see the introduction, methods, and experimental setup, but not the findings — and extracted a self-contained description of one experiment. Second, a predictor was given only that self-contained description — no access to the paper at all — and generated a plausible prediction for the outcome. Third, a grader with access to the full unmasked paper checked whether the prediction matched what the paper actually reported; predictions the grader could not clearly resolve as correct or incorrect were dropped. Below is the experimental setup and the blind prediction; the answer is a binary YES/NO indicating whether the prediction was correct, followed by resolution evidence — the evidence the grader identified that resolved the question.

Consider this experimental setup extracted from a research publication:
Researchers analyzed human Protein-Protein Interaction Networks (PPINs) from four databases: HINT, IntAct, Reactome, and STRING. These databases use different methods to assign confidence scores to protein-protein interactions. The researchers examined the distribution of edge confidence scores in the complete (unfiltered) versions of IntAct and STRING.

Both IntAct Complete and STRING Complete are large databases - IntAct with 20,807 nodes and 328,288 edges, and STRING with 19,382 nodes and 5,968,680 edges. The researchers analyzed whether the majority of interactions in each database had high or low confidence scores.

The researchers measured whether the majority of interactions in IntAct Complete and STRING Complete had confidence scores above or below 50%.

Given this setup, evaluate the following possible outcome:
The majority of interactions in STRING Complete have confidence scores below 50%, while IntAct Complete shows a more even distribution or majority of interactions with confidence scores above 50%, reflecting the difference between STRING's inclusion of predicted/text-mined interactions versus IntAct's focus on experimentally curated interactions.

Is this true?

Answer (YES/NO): NO